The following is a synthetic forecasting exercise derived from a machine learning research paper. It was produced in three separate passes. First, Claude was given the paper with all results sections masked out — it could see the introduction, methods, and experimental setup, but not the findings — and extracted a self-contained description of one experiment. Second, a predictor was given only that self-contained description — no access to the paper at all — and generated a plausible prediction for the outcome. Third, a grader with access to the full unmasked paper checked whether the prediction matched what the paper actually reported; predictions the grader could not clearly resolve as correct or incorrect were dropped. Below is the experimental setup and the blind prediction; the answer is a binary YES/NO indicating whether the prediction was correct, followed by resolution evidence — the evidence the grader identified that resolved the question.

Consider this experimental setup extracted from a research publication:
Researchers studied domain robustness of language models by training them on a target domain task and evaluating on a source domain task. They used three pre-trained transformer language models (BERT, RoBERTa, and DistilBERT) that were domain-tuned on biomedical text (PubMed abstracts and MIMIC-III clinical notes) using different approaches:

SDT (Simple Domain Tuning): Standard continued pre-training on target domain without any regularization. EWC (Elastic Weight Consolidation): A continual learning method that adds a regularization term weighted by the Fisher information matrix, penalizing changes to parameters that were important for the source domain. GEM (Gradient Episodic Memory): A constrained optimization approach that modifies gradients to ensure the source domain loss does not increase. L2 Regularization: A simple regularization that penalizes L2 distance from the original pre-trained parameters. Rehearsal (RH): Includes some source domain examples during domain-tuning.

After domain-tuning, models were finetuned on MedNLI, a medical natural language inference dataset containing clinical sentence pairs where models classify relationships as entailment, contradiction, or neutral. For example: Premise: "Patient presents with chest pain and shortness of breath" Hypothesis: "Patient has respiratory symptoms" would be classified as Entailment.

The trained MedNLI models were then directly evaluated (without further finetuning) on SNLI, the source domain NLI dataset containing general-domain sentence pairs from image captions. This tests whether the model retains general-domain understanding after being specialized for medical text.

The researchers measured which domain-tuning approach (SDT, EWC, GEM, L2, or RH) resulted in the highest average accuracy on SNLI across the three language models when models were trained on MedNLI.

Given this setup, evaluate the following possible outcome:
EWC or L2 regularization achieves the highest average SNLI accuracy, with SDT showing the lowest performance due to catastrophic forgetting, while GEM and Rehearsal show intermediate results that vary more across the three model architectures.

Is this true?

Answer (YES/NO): NO